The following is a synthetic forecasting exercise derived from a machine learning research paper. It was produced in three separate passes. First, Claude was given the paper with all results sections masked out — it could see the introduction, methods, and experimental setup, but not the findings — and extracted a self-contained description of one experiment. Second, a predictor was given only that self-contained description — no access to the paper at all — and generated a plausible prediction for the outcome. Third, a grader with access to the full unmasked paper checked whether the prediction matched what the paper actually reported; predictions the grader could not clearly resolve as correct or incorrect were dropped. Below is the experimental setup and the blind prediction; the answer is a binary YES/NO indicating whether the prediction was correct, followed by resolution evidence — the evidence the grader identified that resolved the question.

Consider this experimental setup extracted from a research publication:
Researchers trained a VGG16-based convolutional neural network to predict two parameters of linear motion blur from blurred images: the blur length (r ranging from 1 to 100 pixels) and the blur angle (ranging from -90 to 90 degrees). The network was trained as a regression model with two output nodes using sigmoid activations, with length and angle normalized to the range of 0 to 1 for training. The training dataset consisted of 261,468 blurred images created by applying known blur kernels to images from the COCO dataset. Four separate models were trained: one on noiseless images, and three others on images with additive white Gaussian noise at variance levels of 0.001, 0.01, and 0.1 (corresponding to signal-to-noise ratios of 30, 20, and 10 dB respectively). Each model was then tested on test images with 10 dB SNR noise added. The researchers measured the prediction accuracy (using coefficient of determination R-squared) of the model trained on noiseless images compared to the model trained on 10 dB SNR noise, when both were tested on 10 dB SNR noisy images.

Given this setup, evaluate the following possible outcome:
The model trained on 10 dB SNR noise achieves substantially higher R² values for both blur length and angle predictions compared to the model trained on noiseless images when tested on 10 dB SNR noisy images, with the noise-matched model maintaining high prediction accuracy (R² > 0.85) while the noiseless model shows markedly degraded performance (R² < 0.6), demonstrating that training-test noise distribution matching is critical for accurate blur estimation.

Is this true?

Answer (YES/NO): NO